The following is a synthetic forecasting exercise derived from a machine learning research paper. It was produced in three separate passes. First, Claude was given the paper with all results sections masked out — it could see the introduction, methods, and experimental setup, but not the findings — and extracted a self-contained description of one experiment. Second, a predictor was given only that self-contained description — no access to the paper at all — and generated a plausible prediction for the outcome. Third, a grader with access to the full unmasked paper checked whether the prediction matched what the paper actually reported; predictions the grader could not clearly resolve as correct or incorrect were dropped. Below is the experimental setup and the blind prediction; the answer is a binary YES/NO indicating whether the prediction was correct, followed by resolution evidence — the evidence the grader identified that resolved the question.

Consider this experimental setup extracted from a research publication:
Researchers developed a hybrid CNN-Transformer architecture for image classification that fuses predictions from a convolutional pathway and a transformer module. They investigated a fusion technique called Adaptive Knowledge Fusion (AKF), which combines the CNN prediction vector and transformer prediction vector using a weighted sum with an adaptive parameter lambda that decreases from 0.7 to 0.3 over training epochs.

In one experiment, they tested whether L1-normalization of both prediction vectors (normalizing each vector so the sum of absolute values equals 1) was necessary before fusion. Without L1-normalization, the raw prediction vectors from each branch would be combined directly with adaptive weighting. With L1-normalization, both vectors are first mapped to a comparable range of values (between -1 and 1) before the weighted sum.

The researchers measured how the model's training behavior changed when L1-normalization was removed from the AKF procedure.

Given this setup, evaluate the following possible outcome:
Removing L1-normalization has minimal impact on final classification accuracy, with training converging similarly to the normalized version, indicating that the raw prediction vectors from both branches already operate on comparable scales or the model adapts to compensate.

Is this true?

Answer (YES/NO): NO